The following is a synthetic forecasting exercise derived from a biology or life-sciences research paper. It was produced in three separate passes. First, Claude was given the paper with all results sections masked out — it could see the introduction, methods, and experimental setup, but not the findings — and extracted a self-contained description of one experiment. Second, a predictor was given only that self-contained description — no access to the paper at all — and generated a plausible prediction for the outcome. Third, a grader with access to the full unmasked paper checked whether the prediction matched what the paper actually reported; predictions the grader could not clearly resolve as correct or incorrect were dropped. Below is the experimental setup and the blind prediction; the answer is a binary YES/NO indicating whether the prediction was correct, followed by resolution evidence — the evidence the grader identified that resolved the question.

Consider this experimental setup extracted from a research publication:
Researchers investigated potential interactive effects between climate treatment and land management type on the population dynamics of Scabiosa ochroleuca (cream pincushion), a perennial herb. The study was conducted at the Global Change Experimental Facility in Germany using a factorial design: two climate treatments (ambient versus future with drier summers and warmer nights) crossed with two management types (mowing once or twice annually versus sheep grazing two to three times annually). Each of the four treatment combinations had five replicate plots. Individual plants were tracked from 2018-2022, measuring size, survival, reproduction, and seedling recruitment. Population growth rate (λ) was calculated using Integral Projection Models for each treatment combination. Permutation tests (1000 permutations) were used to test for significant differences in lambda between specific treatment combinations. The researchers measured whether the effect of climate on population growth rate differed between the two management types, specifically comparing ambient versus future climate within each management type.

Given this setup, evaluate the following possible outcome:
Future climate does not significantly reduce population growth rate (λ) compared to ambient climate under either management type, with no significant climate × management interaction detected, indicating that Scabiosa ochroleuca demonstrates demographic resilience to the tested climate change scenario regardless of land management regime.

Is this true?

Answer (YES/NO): NO